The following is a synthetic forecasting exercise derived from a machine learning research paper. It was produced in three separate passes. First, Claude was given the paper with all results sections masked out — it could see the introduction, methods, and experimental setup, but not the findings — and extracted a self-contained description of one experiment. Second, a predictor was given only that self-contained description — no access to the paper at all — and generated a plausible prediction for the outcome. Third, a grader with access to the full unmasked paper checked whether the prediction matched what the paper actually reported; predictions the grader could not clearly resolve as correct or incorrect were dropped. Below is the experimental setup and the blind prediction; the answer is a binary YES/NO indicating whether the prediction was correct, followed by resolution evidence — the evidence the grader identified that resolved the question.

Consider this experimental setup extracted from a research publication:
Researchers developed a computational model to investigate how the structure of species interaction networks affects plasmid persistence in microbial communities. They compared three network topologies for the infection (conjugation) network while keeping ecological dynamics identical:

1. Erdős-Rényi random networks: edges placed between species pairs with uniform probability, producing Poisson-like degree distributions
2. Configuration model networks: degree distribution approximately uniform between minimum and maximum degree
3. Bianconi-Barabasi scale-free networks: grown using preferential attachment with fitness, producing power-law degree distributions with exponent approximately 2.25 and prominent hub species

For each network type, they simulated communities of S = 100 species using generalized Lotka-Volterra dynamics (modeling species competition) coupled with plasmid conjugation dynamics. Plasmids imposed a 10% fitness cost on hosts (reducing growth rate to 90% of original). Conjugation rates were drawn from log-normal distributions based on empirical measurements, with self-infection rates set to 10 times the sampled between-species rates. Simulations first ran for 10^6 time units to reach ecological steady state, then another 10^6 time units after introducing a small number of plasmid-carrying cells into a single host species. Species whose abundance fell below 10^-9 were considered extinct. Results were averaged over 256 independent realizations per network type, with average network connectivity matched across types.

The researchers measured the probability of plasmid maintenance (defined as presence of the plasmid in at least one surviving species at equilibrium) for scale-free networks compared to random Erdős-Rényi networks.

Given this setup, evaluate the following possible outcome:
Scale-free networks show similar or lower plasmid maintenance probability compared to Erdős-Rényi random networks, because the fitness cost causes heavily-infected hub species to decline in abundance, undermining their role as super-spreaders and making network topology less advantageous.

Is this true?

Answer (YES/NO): NO